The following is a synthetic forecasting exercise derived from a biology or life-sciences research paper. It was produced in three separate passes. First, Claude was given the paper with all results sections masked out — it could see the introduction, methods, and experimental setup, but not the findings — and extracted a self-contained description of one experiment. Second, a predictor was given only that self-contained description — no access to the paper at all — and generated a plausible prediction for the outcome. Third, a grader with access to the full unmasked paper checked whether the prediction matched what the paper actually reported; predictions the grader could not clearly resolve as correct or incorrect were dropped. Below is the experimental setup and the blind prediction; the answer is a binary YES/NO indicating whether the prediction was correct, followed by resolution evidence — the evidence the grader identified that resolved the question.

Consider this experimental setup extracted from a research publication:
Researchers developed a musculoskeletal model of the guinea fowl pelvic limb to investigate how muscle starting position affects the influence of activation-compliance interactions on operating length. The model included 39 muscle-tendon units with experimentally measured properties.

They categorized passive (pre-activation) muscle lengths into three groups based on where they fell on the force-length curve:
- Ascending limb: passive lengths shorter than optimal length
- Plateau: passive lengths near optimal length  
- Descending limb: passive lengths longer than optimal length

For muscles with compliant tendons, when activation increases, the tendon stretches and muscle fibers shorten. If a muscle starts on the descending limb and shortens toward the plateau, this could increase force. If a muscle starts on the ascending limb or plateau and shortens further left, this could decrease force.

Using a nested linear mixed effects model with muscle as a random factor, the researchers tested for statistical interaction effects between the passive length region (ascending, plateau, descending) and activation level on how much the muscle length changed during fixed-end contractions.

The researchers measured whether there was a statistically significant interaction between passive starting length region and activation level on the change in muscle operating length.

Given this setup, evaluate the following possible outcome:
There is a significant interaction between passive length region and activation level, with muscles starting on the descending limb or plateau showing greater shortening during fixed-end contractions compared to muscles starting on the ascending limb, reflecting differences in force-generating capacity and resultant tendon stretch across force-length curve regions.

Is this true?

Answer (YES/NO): NO